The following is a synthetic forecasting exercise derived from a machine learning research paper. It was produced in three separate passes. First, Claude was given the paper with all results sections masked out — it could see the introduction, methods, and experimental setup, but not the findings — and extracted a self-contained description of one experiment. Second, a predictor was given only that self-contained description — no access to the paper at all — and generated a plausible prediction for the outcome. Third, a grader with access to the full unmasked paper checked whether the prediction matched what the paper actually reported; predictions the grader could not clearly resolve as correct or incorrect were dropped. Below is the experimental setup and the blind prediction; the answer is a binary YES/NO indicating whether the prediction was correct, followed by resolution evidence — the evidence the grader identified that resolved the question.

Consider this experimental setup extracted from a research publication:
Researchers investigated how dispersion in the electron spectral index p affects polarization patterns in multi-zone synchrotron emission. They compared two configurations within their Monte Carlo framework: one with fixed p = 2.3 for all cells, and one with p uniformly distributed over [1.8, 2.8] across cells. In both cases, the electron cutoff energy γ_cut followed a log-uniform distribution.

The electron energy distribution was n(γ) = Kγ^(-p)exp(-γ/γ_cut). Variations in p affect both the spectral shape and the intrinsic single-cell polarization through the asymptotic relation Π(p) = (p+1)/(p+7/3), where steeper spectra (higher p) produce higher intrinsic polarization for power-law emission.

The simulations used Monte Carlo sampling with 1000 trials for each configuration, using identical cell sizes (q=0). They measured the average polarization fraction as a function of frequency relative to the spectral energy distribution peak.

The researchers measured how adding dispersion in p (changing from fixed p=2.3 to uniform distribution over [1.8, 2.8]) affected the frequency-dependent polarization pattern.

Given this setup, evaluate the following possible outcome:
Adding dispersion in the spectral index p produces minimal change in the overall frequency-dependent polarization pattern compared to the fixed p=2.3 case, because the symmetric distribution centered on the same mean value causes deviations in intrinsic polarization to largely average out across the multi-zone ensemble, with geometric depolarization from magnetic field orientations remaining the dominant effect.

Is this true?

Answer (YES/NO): NO